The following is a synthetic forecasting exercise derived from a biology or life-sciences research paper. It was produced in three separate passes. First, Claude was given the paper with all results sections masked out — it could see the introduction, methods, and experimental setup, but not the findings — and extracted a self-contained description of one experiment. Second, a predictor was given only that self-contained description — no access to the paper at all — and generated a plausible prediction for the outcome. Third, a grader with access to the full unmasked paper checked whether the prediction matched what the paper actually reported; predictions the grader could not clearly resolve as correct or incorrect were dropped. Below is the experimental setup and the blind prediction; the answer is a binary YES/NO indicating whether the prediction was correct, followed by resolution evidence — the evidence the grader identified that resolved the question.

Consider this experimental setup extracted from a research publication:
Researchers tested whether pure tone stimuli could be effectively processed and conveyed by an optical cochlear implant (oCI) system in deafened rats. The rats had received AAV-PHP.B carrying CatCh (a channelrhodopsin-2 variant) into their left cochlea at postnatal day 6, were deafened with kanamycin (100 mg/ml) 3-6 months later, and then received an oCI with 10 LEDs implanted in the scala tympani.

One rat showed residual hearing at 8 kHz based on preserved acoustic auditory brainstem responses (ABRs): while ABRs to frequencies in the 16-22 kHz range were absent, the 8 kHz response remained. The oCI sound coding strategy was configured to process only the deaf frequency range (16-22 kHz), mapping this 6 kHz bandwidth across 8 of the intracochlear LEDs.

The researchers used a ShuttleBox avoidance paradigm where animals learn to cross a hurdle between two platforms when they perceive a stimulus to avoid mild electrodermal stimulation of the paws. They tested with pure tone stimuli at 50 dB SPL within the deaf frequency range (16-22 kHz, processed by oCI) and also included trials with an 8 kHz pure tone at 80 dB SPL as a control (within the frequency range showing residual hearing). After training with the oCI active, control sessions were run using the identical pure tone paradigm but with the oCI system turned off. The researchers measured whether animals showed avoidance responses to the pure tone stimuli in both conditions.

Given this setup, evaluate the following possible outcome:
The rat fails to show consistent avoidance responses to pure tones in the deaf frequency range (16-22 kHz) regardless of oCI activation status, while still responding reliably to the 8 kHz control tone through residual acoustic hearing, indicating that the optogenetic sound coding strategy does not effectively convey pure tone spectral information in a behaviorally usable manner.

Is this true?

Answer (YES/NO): NO